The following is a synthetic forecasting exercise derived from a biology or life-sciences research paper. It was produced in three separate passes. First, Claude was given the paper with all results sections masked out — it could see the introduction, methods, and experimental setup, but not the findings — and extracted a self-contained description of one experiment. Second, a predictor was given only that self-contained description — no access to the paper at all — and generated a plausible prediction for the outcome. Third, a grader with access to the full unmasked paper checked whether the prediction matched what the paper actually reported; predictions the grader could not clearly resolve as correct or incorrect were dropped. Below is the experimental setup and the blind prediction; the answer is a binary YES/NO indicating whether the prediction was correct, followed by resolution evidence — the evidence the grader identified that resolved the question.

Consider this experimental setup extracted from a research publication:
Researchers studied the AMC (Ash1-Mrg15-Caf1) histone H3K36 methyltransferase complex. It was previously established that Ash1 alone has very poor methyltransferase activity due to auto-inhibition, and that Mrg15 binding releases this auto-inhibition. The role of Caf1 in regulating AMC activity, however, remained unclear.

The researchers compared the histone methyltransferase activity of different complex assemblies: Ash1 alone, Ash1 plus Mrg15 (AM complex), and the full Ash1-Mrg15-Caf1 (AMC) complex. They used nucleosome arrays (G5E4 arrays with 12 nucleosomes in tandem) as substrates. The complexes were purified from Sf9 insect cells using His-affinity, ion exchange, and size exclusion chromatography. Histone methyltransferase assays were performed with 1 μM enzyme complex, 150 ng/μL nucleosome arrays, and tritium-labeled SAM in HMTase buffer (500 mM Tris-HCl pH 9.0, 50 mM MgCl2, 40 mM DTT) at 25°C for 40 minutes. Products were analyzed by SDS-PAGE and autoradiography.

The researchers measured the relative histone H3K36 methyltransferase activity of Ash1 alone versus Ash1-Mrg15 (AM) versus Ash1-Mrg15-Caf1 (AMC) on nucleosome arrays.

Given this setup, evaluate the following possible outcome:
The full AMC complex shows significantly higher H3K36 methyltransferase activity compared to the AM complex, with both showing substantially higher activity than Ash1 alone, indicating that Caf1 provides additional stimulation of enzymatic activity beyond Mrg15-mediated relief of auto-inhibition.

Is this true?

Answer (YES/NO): NO